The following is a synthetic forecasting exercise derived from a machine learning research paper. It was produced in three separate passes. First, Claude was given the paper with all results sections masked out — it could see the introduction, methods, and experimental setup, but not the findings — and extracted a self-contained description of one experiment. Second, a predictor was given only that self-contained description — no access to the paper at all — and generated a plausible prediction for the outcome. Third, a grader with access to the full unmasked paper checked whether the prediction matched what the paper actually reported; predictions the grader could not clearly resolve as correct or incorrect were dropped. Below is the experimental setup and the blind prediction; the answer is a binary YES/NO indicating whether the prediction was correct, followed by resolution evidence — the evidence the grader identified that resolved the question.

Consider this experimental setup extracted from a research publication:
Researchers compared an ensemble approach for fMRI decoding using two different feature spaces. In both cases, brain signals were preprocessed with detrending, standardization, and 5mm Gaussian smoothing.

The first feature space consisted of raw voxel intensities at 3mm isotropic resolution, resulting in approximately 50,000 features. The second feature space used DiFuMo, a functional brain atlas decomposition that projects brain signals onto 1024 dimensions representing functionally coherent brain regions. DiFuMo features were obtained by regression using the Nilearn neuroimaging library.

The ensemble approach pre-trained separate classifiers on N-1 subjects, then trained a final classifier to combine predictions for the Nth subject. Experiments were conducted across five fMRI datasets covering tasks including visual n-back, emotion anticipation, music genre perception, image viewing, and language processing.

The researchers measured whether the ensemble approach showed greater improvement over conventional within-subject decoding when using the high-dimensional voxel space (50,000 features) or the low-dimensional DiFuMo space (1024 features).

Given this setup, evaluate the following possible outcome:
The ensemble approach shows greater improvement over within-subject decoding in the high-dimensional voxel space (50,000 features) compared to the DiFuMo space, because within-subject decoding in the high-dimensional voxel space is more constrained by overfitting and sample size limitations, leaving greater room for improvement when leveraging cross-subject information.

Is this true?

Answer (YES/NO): YES